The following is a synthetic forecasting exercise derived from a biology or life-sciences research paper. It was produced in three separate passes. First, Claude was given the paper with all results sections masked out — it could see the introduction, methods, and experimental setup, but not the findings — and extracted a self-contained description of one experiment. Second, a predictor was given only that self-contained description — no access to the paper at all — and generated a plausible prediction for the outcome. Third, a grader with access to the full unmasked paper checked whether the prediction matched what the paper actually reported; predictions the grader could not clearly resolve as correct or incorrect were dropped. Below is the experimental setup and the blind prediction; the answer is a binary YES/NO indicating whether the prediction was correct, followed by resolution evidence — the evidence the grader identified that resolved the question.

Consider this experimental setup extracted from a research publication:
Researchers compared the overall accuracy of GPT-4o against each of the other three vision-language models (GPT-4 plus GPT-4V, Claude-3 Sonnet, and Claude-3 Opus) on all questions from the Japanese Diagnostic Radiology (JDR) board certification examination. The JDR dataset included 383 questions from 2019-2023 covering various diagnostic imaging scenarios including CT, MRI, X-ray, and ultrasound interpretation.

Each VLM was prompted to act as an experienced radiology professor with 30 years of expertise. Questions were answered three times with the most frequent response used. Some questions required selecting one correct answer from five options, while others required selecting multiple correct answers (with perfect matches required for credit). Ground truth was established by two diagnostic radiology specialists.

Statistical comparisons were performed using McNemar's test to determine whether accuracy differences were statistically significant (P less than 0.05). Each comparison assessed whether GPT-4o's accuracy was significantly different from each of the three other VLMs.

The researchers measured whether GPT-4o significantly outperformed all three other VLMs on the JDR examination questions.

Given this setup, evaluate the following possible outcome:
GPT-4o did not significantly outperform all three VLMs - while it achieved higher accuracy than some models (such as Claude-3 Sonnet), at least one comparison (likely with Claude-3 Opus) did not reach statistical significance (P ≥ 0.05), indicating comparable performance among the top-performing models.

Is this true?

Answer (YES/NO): NO